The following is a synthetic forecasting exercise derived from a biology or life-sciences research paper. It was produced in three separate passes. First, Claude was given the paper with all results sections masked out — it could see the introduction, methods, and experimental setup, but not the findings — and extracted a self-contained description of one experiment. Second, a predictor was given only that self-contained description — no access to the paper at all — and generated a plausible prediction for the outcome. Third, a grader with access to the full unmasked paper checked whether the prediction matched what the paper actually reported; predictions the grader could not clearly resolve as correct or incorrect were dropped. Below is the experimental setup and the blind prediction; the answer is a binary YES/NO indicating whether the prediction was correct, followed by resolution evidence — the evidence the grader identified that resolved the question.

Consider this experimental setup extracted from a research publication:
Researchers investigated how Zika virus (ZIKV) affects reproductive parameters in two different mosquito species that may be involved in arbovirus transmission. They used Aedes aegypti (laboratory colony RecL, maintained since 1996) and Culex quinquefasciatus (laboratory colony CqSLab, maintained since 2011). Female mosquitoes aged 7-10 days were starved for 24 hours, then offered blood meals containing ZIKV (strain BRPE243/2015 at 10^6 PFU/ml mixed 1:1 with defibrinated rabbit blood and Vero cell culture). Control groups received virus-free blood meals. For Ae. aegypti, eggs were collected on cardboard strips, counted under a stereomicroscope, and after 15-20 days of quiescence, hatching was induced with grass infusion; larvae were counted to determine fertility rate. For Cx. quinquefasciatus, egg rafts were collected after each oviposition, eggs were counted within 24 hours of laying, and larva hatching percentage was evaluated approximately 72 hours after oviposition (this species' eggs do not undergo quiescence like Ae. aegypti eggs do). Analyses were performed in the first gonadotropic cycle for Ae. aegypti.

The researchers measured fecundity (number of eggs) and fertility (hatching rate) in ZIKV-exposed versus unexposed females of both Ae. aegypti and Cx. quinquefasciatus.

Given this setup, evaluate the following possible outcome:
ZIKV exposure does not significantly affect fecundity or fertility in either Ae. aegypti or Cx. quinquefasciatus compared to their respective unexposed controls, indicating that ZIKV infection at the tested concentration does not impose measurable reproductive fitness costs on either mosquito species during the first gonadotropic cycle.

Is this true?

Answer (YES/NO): NO